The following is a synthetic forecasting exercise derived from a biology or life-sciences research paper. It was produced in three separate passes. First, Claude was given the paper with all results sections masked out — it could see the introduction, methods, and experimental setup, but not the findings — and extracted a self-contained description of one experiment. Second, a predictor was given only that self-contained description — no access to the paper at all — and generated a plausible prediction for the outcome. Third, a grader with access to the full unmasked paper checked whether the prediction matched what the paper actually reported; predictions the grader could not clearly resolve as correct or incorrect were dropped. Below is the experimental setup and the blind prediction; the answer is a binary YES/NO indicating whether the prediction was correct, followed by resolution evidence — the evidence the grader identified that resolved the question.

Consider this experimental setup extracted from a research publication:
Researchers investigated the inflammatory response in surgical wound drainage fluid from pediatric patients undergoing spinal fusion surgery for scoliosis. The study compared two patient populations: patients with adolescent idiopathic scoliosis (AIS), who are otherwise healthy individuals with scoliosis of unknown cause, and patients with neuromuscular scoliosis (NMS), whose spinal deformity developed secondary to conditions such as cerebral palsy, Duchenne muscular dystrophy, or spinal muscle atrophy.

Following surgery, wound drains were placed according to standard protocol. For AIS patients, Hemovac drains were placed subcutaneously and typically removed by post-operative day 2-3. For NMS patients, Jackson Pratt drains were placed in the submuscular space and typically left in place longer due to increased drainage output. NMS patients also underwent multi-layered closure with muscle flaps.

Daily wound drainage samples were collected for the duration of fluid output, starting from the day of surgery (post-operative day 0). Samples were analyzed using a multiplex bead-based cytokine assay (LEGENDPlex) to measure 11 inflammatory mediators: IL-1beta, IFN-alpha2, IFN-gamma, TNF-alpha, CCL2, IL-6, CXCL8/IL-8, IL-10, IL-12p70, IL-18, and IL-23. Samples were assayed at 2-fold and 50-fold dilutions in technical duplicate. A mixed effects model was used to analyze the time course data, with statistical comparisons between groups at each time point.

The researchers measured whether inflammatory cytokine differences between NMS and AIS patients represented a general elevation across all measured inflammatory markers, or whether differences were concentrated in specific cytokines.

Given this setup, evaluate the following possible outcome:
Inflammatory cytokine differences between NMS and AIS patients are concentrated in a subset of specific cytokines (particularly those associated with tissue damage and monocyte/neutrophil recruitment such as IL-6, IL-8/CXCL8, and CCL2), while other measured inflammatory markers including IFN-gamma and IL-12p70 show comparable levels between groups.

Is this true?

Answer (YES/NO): NO